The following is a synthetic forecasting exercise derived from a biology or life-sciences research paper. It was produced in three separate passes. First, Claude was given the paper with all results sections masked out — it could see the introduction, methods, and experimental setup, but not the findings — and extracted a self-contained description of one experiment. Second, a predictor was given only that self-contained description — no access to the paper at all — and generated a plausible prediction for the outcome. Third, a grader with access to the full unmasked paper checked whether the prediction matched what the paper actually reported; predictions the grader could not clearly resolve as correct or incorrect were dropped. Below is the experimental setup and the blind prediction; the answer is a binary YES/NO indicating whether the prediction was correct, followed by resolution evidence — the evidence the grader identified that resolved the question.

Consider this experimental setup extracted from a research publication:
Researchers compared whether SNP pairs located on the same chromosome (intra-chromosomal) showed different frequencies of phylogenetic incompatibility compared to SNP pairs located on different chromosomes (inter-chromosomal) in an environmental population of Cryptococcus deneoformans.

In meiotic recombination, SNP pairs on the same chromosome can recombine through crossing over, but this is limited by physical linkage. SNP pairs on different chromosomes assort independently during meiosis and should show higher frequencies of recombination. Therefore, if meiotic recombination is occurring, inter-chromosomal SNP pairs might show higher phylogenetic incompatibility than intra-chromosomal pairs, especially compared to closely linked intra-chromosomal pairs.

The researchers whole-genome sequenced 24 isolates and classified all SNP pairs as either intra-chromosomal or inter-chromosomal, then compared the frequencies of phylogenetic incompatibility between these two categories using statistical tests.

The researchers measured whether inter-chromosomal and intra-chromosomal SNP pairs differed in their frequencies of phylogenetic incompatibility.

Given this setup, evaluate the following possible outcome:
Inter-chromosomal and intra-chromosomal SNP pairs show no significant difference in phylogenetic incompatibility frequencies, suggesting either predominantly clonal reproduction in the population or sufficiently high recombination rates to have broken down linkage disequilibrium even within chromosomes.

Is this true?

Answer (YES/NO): NO